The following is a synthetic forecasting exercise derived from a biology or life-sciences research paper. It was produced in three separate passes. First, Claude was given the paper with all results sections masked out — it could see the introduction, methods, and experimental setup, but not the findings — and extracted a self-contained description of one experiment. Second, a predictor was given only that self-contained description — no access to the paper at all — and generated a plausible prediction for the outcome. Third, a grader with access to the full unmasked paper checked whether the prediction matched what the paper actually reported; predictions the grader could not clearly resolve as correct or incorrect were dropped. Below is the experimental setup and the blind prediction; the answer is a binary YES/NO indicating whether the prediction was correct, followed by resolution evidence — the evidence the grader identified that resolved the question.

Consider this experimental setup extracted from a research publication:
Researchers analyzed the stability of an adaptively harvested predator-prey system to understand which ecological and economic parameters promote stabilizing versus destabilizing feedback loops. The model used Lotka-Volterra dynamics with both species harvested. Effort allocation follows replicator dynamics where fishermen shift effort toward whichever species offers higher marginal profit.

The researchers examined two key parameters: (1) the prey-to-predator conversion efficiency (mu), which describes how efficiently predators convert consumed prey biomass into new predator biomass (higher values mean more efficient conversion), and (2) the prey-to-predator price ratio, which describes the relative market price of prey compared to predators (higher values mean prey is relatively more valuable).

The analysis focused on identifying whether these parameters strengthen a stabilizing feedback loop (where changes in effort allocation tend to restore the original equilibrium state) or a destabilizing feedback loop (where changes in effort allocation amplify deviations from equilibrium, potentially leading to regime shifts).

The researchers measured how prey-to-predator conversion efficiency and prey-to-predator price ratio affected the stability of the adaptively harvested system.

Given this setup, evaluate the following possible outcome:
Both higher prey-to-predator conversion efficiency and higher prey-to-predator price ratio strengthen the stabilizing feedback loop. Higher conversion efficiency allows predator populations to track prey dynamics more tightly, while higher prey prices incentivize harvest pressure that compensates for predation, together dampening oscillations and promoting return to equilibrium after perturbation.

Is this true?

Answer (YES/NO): NO